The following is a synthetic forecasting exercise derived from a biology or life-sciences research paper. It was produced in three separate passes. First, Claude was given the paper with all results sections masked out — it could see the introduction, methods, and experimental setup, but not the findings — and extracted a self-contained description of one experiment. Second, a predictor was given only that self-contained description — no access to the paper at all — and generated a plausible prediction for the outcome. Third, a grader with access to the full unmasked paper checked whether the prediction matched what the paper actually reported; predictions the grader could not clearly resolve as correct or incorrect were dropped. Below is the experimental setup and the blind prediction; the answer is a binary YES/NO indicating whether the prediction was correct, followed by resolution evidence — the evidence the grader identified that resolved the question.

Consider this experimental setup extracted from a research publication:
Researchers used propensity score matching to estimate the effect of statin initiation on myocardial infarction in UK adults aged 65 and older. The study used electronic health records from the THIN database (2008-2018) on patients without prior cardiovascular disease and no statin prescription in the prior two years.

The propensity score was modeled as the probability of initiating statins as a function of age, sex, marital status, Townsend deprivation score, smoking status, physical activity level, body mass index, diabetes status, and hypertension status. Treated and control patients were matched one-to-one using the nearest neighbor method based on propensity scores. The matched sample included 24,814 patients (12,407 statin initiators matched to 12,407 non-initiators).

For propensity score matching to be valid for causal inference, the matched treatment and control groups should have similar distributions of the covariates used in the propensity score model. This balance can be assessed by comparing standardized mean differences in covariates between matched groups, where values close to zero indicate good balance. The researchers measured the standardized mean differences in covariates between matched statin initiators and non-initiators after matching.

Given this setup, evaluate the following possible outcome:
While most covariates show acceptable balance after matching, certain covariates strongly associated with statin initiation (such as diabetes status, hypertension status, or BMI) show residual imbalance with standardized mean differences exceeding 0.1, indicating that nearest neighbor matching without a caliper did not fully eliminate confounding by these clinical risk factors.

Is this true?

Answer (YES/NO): NO